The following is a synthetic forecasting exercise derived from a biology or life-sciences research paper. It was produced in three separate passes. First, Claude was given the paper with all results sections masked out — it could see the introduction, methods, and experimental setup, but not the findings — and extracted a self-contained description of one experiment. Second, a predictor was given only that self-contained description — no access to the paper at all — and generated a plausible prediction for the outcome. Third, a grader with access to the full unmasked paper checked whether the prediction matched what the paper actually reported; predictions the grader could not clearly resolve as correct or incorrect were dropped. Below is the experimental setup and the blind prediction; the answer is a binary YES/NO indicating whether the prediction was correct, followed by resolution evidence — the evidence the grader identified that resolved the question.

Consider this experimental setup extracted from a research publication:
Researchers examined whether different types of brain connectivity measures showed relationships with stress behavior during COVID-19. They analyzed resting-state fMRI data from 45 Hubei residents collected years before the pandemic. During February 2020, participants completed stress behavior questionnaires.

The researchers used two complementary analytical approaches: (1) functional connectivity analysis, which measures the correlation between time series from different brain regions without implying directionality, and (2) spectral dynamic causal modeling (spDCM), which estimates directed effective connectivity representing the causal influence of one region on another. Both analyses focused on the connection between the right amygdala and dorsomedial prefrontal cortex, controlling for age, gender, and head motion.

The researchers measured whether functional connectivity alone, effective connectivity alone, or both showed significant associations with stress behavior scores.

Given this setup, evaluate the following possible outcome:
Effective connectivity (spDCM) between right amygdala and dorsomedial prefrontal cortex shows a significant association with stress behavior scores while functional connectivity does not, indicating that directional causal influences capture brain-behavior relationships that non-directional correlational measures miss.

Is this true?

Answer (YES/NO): NO